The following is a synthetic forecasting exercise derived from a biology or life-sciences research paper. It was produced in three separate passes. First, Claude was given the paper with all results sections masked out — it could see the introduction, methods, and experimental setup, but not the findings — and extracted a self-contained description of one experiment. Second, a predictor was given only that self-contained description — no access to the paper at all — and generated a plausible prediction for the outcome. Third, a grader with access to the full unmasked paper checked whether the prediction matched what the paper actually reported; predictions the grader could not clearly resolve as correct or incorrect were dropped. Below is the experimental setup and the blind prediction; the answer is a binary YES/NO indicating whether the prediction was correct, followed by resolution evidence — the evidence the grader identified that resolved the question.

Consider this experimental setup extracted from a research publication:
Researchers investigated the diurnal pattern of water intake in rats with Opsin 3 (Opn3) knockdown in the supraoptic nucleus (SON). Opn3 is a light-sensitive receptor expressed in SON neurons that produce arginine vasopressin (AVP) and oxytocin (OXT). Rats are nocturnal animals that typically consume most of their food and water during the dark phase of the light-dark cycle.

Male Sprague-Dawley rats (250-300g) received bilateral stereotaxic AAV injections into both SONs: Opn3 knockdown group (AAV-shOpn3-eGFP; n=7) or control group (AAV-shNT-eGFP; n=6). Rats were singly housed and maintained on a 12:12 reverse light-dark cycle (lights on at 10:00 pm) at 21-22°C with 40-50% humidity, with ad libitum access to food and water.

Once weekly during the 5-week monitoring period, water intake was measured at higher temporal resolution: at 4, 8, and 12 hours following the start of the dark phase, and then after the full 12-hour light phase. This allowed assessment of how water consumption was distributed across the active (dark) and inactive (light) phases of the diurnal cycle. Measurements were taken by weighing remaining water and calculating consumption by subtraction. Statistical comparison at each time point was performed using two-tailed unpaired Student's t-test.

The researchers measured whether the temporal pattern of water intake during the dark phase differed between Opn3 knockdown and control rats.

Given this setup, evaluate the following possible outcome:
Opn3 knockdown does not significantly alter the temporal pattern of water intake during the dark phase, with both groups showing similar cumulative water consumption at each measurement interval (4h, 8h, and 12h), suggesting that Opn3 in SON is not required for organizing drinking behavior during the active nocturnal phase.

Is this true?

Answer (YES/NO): NO